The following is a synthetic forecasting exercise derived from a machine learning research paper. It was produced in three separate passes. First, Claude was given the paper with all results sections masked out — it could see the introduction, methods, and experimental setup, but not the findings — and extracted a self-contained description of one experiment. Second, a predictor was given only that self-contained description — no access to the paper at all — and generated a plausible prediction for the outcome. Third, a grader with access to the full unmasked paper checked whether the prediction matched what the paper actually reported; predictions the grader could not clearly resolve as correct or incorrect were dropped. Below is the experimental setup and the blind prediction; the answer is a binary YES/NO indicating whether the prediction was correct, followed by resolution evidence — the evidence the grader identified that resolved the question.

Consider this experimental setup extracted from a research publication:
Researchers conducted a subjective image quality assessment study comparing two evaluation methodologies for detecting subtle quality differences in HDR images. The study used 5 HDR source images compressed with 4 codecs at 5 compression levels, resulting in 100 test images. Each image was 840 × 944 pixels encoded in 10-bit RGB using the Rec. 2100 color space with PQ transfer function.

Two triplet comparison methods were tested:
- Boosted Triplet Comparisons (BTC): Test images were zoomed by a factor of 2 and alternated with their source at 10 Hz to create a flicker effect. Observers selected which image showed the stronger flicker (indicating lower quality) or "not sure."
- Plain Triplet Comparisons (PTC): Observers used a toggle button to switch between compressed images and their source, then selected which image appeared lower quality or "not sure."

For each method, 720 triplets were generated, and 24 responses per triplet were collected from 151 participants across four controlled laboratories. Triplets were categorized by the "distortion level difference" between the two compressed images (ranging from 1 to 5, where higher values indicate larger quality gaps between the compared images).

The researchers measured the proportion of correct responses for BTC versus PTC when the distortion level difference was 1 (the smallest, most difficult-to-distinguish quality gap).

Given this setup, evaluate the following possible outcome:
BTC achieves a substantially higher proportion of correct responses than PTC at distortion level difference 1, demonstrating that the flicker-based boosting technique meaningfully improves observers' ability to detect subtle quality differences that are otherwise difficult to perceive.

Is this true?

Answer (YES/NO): YES